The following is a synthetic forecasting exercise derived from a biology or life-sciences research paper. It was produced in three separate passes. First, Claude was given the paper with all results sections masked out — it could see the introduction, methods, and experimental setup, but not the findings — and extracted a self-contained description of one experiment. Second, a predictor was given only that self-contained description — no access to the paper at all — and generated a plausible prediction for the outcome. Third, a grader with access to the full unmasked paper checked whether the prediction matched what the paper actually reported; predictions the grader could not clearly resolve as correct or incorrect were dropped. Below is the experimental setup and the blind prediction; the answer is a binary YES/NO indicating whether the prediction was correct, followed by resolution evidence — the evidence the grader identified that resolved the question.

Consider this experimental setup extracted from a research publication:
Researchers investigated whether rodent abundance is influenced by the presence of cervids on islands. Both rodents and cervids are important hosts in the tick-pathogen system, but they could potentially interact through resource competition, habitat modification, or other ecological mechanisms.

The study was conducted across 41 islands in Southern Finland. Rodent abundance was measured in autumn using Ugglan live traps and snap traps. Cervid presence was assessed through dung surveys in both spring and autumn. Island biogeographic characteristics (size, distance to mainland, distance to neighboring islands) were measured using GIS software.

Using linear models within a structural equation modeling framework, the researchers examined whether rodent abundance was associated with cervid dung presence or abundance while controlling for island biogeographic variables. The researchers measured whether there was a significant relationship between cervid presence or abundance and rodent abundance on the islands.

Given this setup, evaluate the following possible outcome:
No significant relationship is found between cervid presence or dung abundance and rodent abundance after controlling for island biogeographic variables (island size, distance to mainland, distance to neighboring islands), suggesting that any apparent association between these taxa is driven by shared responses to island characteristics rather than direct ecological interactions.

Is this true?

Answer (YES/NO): YES